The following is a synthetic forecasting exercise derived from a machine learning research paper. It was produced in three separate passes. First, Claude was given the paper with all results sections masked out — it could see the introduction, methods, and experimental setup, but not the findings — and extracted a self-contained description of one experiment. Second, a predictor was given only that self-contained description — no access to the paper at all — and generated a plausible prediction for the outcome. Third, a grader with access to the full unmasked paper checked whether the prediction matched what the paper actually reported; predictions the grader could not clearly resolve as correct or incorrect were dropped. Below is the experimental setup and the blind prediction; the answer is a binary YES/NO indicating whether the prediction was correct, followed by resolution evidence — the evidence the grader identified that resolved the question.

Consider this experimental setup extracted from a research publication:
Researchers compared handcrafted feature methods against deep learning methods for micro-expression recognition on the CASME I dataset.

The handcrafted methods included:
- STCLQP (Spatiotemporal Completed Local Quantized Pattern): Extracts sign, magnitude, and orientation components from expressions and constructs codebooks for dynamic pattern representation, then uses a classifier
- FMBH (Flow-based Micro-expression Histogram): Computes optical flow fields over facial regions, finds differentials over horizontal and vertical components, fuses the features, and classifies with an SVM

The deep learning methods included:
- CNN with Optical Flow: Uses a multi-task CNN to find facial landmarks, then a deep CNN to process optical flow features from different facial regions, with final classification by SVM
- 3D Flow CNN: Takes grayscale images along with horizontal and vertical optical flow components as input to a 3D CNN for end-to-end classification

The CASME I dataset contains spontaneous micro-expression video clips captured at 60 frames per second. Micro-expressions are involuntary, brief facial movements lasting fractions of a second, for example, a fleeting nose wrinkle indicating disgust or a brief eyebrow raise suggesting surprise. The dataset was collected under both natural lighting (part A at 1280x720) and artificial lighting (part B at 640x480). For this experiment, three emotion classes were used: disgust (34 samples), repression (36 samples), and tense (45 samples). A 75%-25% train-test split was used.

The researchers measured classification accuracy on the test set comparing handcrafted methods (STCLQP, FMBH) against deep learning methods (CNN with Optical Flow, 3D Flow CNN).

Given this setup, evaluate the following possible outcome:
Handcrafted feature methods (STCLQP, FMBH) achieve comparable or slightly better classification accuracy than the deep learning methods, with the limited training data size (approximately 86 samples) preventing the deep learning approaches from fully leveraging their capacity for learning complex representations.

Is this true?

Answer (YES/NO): YES